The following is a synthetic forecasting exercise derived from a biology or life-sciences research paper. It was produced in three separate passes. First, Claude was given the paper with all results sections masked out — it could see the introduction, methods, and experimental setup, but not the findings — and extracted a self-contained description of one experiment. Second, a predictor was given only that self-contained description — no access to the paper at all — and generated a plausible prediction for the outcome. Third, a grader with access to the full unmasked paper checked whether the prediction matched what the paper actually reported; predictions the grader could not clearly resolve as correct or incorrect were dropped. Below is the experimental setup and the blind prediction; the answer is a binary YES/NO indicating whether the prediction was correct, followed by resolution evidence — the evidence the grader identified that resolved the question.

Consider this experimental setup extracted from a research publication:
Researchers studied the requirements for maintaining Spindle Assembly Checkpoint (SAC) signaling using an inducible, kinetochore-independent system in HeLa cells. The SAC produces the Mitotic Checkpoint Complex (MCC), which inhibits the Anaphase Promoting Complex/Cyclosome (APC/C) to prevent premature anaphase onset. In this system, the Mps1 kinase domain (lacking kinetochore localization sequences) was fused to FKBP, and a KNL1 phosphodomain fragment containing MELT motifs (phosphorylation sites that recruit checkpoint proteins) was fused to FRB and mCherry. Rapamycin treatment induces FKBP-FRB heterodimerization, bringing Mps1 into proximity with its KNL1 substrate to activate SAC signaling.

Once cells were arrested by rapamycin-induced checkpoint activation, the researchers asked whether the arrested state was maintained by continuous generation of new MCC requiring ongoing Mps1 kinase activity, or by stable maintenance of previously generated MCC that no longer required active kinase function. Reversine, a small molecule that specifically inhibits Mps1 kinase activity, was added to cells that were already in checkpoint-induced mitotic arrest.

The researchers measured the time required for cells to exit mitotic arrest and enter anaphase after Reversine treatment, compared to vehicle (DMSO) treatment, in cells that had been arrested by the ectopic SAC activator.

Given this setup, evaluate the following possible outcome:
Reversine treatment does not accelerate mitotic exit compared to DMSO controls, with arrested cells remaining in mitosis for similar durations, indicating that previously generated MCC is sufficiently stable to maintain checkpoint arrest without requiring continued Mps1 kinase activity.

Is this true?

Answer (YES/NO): NO